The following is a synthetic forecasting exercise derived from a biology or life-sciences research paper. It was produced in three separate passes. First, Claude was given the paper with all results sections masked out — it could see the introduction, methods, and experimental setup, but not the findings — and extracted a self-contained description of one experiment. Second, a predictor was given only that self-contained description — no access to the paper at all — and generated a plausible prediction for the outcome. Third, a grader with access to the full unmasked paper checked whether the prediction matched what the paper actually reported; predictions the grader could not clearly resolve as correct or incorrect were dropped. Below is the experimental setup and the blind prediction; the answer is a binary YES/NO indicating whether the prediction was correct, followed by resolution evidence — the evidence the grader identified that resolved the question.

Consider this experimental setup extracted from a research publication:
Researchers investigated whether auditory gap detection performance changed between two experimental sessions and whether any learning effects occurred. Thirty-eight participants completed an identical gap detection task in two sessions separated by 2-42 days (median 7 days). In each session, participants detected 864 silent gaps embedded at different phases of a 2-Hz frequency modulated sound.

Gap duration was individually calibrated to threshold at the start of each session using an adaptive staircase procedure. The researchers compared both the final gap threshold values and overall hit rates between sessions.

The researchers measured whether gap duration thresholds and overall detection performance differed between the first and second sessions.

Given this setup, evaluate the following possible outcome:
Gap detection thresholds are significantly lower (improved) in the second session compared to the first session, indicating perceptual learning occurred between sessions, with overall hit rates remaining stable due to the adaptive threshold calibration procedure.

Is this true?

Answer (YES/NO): YES